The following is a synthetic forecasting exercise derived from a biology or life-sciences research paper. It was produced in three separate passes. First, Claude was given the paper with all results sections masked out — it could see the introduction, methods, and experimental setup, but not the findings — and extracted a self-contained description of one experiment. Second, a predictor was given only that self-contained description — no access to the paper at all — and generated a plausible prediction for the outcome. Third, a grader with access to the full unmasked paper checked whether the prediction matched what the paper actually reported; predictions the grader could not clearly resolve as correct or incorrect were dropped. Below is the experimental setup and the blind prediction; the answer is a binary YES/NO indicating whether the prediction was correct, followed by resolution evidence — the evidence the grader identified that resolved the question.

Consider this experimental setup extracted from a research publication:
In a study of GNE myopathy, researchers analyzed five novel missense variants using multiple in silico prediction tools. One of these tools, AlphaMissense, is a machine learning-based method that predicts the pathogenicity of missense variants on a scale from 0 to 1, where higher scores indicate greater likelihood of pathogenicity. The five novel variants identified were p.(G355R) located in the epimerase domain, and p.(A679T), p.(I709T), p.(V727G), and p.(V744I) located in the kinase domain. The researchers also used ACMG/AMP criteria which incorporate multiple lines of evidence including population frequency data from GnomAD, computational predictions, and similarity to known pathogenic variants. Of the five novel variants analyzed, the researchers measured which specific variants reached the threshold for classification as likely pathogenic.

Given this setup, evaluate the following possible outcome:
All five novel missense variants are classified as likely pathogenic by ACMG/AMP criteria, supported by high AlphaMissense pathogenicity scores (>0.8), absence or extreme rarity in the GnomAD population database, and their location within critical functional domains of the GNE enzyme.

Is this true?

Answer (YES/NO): NO